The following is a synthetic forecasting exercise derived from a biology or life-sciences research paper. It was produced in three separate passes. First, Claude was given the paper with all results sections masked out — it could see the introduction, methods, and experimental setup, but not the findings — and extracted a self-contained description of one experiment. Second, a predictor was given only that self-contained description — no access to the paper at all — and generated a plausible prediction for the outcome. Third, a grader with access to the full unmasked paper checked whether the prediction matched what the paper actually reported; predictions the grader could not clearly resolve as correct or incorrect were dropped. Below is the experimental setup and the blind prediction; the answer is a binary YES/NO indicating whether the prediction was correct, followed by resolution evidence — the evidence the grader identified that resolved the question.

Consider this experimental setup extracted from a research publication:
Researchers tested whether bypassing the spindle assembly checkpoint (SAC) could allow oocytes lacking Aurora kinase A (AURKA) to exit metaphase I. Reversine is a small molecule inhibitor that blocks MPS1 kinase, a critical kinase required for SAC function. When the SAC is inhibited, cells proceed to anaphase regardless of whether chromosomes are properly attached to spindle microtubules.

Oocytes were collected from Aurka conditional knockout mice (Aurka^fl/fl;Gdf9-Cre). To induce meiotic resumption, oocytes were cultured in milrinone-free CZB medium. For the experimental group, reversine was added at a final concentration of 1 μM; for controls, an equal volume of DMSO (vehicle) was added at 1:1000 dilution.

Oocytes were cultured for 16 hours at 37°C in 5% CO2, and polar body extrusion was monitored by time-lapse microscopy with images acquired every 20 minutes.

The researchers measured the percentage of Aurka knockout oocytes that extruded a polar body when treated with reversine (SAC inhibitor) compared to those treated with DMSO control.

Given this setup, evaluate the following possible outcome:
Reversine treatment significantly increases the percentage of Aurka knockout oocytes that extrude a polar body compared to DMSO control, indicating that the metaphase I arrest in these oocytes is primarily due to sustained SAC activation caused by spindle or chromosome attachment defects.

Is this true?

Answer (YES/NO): NO